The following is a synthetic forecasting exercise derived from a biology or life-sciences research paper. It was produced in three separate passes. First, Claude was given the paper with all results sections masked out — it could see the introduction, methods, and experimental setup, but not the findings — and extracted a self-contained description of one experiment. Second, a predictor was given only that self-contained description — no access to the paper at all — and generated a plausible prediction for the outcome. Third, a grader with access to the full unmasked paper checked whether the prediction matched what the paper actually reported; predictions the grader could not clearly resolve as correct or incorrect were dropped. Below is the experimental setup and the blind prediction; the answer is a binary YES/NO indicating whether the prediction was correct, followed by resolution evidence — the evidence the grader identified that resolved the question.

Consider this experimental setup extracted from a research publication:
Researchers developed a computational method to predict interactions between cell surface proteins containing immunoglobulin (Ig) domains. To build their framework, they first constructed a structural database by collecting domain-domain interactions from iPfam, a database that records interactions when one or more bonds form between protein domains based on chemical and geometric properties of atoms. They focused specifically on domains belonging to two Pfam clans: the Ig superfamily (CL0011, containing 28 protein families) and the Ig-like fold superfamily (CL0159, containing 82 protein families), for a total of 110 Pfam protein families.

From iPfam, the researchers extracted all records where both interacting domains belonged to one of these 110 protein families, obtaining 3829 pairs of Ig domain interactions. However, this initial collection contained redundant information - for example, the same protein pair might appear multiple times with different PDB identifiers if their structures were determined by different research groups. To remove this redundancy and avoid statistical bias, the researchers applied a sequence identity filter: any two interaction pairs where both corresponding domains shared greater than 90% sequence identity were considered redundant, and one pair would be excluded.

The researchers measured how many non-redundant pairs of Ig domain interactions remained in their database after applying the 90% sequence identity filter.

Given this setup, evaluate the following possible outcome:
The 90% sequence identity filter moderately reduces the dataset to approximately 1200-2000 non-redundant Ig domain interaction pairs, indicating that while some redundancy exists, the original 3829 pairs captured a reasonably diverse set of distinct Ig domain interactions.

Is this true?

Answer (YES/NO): NO